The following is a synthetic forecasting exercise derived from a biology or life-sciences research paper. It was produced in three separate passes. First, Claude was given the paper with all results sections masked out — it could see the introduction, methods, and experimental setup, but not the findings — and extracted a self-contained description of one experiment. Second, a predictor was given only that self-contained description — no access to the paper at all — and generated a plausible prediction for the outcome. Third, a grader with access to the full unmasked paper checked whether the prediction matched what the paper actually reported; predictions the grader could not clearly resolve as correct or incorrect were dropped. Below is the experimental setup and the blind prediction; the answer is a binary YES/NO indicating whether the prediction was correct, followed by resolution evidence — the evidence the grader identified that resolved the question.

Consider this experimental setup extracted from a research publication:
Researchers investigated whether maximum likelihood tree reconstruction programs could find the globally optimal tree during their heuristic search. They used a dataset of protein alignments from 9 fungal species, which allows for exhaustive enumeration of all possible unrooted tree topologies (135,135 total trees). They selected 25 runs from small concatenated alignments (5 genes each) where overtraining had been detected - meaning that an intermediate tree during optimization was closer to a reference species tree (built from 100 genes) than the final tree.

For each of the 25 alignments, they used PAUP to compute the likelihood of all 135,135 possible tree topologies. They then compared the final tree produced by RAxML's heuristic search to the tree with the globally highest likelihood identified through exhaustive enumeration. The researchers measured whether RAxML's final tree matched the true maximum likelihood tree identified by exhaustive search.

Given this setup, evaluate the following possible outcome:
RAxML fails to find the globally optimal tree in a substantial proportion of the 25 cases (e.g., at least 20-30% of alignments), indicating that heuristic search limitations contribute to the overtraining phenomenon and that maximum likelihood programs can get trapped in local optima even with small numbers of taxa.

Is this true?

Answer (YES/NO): NO